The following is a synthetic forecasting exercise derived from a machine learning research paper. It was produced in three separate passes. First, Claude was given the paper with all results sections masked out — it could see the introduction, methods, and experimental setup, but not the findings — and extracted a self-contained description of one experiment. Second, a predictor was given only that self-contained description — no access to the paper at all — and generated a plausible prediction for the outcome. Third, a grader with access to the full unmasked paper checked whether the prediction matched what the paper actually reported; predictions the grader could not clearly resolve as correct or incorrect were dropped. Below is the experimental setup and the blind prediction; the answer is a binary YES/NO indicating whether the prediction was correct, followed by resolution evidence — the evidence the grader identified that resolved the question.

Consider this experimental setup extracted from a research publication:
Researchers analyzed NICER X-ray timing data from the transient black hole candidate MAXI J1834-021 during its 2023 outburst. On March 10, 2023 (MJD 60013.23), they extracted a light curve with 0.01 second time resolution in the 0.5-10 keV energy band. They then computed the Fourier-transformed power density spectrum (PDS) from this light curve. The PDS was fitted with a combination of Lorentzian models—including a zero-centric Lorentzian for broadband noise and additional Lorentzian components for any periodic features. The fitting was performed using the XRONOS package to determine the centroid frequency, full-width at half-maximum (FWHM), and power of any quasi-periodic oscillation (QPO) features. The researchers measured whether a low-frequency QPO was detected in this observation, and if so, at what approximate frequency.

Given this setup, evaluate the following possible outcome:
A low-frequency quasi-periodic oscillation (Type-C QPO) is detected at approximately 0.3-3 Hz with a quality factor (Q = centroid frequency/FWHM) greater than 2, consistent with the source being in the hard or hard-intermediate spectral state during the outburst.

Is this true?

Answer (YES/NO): YES